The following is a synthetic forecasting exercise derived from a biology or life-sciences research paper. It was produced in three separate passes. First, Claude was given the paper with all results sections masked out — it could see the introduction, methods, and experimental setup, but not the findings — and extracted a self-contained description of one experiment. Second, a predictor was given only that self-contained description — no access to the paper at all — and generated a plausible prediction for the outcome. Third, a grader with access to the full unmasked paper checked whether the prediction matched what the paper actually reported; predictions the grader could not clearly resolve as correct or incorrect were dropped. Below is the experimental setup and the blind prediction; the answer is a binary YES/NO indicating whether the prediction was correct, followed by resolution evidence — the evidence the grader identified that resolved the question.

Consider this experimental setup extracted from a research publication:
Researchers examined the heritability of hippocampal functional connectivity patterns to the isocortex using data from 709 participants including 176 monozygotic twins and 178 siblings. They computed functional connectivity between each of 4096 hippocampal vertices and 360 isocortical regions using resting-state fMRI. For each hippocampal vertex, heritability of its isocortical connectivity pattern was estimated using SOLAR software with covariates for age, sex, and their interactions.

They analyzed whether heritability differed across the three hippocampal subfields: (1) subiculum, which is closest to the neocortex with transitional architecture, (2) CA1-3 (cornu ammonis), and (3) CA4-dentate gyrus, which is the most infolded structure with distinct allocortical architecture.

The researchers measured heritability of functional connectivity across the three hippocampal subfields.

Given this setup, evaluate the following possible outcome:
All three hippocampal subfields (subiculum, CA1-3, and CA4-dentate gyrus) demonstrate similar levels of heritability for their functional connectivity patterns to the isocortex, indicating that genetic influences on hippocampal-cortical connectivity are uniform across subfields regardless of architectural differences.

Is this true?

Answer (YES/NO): NO